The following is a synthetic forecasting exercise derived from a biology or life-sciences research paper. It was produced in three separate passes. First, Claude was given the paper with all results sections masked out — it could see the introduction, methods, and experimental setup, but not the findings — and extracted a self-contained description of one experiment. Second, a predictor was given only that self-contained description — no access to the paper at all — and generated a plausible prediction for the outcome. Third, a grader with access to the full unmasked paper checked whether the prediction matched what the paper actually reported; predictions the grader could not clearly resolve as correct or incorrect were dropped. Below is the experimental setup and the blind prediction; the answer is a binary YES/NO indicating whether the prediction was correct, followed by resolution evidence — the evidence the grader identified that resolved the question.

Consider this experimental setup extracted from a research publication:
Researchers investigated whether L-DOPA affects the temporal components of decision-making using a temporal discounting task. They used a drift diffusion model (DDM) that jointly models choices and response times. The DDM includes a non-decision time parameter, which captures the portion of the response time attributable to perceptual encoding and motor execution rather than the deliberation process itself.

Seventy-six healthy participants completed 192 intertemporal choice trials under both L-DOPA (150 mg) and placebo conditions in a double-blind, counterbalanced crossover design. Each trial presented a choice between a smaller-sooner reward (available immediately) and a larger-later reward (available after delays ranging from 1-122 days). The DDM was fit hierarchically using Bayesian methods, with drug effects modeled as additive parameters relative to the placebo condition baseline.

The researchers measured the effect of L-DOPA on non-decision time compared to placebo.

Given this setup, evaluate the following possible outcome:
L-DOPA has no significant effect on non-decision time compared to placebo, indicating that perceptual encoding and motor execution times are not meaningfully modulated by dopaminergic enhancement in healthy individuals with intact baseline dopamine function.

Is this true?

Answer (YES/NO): YES